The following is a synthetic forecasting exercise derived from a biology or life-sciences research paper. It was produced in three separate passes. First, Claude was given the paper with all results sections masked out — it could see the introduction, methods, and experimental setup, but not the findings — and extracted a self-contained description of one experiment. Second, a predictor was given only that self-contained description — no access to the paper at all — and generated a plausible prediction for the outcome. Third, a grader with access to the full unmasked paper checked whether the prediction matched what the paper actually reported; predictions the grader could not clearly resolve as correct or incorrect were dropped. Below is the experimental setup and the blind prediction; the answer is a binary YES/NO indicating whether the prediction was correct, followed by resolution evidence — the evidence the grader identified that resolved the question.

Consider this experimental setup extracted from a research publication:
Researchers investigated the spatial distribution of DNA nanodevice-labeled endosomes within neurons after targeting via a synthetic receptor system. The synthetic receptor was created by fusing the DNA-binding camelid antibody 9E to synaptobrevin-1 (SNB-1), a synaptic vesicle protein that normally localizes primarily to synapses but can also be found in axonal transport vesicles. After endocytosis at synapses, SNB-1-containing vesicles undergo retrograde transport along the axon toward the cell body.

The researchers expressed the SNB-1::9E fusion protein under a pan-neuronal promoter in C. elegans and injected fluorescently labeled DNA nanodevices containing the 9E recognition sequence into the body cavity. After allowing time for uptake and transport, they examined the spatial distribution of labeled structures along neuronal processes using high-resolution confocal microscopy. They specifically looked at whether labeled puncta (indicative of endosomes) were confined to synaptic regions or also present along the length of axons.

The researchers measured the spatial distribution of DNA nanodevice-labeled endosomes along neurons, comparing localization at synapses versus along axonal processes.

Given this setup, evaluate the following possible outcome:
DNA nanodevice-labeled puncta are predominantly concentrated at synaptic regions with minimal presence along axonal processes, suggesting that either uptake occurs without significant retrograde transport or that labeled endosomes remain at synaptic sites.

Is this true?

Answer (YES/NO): NO